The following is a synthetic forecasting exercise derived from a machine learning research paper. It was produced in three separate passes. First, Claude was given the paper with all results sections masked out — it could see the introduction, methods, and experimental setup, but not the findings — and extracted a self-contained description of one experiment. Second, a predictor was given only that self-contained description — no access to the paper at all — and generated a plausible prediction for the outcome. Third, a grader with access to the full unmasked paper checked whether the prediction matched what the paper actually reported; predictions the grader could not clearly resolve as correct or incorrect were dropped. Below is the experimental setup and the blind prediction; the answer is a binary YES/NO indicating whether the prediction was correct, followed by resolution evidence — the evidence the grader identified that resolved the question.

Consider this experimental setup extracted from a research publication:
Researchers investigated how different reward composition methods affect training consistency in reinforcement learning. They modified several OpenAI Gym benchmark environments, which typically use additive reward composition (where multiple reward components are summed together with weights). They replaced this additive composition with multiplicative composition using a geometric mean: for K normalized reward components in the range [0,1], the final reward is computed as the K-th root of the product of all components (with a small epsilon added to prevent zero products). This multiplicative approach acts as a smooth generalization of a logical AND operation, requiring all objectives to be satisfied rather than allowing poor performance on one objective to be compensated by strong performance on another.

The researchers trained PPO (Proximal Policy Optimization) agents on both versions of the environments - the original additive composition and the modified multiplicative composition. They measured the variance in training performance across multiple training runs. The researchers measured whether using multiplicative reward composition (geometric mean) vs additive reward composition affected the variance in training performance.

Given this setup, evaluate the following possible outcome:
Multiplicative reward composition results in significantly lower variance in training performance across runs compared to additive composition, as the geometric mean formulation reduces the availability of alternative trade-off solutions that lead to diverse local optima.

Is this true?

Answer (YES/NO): YES